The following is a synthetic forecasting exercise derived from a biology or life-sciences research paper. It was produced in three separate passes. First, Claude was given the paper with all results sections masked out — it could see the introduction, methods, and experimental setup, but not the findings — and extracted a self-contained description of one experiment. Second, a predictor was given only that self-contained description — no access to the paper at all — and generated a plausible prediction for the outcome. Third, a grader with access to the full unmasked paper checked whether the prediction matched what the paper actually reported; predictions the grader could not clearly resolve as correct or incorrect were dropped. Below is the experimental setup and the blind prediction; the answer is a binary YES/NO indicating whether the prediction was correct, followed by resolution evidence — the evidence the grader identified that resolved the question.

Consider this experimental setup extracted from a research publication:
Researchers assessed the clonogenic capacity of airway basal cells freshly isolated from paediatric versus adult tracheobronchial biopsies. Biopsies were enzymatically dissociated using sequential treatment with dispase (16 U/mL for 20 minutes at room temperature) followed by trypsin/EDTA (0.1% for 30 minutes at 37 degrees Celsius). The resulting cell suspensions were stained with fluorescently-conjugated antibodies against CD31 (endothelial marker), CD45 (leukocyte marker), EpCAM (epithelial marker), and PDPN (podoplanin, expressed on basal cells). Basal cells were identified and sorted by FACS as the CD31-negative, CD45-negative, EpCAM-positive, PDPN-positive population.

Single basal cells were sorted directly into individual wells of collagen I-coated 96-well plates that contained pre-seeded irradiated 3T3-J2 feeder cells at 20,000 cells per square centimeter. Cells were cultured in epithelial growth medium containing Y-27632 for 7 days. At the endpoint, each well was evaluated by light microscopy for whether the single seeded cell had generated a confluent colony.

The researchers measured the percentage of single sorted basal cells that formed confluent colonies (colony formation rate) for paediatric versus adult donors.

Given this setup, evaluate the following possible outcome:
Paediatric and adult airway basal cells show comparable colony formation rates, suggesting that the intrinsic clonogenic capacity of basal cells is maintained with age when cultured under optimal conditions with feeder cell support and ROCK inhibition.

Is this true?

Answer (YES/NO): NO